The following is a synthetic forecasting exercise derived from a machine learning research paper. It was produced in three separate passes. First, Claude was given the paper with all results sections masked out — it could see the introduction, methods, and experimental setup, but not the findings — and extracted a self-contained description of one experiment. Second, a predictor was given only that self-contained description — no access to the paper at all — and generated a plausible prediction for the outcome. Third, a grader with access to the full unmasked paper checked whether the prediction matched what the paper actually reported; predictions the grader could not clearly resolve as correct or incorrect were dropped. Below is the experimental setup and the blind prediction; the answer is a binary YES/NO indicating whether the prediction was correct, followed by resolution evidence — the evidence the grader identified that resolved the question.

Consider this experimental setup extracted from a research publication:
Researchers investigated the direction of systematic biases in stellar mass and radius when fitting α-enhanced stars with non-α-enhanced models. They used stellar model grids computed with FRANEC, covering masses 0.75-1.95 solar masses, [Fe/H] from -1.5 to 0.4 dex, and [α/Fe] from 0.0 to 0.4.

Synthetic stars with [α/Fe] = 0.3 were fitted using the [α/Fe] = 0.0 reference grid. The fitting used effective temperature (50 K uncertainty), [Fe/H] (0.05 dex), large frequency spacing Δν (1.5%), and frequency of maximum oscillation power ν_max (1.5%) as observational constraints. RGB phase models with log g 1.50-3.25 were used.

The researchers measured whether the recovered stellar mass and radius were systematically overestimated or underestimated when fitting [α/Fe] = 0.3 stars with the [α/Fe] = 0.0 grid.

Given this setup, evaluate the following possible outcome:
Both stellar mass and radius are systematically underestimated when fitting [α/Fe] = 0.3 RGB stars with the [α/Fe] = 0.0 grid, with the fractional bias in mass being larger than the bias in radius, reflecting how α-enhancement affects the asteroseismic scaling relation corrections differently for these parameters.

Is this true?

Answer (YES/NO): YES